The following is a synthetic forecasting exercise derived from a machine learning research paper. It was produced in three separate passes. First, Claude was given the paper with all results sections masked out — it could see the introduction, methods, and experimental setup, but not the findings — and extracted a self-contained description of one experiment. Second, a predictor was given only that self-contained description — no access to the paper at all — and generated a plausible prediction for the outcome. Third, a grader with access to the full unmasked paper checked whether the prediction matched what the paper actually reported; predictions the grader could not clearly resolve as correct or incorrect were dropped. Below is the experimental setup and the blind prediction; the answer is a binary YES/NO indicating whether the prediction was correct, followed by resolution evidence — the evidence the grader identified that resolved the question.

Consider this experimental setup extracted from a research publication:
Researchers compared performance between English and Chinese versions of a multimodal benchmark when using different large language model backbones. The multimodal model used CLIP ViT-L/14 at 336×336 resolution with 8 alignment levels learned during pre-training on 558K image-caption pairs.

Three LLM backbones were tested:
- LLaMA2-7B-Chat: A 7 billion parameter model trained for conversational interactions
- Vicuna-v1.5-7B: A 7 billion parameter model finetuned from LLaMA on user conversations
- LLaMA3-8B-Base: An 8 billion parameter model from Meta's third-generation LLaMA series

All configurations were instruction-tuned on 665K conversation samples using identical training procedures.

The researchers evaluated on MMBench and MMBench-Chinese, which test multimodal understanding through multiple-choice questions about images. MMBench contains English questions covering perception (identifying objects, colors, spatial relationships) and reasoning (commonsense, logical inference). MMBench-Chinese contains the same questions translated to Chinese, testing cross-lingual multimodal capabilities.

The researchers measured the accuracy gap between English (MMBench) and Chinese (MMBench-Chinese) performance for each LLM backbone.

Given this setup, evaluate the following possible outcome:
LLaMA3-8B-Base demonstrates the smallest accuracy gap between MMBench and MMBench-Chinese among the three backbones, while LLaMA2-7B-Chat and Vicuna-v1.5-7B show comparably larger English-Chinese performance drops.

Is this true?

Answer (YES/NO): YES